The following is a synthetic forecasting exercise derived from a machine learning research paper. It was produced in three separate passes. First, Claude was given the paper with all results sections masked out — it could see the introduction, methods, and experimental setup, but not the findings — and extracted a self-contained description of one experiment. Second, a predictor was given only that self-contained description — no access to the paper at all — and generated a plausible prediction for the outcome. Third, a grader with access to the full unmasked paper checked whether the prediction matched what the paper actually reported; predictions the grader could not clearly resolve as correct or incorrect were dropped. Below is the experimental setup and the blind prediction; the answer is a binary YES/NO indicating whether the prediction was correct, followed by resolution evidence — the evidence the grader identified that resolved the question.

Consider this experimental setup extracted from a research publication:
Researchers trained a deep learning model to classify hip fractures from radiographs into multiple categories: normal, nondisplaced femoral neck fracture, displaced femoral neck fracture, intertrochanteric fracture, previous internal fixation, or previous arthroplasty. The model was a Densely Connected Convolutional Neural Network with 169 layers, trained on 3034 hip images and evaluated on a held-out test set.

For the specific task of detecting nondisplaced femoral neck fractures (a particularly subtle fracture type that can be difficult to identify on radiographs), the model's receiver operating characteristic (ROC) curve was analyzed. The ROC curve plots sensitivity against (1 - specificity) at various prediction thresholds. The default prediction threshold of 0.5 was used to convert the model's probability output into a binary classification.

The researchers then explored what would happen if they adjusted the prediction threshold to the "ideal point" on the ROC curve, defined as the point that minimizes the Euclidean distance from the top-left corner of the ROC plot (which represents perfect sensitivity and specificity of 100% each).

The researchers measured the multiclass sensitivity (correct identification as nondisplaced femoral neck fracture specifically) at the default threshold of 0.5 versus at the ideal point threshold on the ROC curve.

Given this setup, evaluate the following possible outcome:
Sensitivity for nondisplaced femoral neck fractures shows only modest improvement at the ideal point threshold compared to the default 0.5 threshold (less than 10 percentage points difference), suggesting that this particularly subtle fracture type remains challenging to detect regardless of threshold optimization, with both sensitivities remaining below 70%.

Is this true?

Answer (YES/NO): NO